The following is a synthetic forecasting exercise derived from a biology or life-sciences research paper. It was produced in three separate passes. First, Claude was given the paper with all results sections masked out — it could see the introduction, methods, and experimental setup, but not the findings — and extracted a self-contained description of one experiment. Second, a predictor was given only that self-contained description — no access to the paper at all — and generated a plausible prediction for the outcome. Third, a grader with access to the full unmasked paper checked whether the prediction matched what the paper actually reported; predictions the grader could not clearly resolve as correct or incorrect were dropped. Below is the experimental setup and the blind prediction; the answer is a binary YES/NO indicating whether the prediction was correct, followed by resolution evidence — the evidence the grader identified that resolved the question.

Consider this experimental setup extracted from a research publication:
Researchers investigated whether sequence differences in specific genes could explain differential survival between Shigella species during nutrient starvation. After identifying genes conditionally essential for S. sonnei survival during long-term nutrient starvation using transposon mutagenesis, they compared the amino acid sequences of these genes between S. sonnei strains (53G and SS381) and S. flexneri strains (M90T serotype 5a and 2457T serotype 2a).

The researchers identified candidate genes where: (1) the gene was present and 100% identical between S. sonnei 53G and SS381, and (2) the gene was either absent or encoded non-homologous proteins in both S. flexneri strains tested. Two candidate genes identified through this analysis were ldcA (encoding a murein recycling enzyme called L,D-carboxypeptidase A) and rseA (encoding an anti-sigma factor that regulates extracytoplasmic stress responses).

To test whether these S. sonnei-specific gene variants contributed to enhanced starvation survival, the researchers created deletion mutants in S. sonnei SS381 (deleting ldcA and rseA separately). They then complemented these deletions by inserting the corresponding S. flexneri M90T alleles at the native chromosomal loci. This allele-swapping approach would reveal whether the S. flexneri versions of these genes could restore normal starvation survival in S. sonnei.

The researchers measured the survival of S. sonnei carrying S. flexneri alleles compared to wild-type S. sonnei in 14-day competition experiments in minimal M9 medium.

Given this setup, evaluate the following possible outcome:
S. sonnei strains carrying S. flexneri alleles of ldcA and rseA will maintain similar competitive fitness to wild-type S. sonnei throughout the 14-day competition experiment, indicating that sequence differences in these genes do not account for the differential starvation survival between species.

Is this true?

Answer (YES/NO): YES